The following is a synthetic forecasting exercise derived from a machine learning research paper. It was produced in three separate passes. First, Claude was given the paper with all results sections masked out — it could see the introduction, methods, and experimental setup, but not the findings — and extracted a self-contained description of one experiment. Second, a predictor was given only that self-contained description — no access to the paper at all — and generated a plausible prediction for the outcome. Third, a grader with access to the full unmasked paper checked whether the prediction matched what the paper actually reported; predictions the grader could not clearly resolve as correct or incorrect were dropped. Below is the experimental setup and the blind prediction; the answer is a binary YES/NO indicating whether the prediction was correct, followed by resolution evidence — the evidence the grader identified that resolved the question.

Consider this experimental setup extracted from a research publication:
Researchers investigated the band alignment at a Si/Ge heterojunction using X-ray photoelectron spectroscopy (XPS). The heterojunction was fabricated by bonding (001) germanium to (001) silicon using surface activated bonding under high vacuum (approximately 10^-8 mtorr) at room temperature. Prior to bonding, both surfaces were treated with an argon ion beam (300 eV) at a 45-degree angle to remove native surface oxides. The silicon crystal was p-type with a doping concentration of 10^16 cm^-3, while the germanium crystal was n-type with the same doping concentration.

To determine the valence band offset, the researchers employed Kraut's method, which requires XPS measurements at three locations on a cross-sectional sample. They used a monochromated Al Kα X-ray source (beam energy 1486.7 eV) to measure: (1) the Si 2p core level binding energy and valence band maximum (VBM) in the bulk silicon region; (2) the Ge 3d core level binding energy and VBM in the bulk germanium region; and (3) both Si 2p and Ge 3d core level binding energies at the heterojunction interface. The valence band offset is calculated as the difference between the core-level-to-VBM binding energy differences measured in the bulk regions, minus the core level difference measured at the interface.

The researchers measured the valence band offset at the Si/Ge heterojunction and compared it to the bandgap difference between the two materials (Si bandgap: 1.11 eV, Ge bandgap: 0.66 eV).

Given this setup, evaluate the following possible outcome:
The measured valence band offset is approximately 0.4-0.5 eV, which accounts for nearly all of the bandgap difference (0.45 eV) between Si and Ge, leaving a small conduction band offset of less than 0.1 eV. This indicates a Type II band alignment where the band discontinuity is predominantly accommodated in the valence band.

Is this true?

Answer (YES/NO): NO